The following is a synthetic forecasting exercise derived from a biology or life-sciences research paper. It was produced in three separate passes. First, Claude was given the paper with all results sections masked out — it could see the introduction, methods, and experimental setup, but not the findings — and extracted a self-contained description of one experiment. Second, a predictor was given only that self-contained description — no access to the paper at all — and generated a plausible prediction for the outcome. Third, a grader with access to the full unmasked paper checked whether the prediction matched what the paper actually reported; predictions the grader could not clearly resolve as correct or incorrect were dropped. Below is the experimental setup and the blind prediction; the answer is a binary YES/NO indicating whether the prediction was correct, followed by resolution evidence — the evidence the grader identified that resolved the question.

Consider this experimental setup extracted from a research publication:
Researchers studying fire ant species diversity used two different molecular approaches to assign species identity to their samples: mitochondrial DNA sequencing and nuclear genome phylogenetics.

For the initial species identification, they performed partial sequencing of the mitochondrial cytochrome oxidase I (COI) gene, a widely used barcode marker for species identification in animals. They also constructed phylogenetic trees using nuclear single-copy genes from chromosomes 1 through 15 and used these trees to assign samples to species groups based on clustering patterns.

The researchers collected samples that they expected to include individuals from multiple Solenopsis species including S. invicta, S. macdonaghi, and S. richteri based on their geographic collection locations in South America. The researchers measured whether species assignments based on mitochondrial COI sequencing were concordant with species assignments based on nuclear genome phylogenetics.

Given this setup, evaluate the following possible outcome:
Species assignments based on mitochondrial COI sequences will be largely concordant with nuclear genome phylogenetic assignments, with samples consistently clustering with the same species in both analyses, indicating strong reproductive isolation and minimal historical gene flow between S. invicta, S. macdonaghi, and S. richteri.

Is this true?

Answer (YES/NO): NO